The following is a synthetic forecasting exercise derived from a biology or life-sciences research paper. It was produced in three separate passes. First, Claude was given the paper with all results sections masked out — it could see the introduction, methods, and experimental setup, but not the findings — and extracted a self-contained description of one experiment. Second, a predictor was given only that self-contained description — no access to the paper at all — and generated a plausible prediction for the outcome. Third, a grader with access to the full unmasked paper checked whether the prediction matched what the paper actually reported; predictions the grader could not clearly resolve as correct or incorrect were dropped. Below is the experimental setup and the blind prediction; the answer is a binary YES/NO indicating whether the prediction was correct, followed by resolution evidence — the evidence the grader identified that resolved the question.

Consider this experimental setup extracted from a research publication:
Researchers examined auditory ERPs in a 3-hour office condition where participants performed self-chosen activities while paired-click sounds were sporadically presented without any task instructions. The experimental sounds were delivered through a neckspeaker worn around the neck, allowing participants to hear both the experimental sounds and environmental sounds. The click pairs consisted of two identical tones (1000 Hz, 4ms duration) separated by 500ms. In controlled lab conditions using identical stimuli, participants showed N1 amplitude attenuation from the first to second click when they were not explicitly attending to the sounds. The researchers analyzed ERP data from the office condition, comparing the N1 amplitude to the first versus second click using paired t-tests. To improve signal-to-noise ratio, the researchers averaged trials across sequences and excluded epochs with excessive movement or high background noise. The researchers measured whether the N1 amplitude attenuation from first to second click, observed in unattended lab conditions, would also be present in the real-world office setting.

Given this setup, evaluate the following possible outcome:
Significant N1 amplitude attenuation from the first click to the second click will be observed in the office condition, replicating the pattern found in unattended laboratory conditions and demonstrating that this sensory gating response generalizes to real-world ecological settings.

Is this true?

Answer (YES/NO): NO